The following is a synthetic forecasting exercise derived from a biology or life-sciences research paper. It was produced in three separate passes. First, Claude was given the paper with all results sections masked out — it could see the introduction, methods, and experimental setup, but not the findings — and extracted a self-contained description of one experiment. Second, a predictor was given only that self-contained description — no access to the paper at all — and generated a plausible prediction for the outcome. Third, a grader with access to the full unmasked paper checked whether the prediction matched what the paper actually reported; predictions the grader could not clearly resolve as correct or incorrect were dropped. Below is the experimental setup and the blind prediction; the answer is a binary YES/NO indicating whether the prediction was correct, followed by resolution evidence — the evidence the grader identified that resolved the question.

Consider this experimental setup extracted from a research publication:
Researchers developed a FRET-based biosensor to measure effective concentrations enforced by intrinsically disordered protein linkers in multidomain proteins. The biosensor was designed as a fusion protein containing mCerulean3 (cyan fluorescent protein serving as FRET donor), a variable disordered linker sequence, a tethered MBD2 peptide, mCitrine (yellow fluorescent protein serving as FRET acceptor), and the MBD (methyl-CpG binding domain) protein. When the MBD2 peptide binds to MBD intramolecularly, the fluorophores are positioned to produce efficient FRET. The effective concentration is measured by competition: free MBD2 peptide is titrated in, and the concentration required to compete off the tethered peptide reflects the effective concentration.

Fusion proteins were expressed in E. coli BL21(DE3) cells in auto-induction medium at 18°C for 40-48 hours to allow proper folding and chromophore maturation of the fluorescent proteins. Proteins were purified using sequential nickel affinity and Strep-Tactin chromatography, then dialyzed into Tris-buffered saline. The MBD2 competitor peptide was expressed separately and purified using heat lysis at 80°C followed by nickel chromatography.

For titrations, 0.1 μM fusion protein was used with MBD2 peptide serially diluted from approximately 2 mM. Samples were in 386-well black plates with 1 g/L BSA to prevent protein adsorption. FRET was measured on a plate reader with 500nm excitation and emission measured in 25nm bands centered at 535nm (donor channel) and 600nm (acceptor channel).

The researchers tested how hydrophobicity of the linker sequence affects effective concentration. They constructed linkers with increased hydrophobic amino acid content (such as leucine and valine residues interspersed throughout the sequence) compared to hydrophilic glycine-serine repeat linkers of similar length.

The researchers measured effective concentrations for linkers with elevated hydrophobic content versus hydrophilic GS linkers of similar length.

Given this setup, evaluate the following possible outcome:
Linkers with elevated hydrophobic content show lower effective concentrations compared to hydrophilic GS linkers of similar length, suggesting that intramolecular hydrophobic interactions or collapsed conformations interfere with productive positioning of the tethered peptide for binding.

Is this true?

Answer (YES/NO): NO